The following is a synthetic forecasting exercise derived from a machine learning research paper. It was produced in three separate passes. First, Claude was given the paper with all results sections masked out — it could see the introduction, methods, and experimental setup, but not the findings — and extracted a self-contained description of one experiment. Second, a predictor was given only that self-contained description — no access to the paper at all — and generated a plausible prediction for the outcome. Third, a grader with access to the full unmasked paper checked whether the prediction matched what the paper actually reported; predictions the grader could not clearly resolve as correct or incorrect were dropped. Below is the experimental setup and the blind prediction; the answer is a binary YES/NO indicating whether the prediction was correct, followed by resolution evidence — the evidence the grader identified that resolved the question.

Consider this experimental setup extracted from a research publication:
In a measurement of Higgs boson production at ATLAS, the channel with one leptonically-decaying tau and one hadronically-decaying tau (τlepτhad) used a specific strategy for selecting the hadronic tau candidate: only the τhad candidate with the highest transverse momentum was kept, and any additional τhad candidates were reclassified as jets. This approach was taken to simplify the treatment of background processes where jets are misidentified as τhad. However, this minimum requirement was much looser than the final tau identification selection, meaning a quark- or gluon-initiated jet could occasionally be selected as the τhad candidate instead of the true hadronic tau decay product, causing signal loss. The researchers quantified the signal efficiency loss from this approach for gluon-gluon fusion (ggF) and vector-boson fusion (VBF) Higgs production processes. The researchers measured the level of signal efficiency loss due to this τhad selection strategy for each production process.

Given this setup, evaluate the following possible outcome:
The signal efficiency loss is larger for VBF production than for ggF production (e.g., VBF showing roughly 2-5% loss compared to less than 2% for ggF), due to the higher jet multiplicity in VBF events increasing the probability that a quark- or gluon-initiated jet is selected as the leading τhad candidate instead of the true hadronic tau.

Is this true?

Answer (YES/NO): NO